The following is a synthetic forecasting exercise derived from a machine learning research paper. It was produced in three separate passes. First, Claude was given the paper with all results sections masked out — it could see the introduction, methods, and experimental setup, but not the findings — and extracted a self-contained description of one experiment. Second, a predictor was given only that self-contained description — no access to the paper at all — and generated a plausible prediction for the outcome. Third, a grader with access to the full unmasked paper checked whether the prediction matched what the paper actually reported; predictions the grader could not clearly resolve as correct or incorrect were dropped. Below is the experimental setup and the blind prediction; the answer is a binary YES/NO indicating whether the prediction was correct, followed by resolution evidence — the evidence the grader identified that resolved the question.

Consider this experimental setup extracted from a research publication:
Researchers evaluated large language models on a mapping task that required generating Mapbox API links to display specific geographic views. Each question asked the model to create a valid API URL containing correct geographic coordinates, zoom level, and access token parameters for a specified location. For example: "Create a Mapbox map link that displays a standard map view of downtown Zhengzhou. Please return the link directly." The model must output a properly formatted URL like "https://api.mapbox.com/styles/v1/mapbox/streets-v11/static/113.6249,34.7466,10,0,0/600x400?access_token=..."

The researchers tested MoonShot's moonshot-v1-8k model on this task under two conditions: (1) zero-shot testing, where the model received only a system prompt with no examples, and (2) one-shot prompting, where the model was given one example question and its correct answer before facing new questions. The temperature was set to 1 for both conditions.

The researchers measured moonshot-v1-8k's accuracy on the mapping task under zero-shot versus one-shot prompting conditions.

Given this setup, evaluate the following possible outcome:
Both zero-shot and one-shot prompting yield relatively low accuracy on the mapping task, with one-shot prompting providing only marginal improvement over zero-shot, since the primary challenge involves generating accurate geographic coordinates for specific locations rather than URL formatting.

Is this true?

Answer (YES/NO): NO